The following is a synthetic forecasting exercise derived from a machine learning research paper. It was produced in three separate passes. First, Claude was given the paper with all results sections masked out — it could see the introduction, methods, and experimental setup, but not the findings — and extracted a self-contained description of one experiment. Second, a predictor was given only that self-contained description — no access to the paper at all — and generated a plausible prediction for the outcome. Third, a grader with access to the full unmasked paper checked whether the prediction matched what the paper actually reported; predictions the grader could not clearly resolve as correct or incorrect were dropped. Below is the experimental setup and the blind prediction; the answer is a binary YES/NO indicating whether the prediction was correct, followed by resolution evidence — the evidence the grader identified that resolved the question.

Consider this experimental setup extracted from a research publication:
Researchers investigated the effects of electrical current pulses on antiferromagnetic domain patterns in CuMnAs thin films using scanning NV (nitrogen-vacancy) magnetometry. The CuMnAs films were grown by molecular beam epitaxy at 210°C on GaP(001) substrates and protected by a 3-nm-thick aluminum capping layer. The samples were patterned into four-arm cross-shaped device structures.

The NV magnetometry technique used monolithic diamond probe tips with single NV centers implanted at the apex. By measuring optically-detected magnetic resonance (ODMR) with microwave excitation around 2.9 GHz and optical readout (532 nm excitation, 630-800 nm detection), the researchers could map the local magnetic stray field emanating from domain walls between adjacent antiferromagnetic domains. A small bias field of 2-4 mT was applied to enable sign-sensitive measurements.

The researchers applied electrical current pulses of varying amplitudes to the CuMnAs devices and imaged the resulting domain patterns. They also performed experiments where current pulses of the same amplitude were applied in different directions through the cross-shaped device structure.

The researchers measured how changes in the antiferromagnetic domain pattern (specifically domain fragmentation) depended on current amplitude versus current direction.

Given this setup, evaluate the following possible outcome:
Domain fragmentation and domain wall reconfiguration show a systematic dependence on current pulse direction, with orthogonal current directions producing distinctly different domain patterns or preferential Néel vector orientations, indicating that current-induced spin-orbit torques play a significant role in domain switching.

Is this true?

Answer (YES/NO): NO